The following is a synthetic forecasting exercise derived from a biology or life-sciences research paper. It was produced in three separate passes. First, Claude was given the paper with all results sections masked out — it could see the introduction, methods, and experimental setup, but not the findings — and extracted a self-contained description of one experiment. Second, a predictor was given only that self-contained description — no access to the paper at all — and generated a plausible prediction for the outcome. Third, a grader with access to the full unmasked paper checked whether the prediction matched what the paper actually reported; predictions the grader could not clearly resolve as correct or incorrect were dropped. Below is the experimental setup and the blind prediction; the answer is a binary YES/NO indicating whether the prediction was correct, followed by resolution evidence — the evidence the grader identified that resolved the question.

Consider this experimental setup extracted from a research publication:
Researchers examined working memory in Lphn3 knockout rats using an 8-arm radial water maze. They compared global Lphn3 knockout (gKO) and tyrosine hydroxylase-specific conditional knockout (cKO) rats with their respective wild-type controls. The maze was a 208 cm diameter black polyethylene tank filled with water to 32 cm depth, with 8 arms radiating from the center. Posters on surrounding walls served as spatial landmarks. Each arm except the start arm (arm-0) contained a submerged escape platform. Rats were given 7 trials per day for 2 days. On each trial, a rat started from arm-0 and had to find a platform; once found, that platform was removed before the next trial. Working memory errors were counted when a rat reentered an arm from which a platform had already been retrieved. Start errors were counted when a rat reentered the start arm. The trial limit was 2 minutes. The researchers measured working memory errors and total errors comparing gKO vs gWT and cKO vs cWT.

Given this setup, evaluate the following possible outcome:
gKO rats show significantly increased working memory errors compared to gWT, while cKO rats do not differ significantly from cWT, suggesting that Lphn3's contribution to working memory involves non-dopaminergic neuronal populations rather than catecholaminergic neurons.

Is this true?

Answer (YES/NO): NO